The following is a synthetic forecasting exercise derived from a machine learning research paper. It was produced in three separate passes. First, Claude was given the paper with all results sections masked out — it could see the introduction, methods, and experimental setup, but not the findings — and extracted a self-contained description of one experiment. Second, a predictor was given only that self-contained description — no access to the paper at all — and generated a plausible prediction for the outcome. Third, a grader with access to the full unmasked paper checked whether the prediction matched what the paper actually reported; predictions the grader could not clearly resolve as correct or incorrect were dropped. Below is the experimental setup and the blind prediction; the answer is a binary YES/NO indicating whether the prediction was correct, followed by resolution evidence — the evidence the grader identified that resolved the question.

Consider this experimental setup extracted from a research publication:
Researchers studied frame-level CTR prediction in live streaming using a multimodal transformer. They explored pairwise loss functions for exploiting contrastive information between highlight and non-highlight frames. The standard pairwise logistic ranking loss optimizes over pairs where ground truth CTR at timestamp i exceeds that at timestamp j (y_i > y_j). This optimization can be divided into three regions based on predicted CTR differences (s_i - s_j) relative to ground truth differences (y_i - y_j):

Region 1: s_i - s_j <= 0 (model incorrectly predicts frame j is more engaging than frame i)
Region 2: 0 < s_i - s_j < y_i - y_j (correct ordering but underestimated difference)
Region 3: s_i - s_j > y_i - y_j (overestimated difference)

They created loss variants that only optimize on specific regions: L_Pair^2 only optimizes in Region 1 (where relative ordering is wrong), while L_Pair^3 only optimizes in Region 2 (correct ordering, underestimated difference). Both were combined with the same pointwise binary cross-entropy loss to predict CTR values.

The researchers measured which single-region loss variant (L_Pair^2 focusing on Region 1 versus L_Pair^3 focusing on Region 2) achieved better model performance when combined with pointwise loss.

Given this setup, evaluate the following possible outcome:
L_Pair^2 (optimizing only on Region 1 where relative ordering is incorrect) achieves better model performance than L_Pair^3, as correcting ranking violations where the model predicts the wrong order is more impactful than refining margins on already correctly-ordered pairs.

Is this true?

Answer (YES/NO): NO